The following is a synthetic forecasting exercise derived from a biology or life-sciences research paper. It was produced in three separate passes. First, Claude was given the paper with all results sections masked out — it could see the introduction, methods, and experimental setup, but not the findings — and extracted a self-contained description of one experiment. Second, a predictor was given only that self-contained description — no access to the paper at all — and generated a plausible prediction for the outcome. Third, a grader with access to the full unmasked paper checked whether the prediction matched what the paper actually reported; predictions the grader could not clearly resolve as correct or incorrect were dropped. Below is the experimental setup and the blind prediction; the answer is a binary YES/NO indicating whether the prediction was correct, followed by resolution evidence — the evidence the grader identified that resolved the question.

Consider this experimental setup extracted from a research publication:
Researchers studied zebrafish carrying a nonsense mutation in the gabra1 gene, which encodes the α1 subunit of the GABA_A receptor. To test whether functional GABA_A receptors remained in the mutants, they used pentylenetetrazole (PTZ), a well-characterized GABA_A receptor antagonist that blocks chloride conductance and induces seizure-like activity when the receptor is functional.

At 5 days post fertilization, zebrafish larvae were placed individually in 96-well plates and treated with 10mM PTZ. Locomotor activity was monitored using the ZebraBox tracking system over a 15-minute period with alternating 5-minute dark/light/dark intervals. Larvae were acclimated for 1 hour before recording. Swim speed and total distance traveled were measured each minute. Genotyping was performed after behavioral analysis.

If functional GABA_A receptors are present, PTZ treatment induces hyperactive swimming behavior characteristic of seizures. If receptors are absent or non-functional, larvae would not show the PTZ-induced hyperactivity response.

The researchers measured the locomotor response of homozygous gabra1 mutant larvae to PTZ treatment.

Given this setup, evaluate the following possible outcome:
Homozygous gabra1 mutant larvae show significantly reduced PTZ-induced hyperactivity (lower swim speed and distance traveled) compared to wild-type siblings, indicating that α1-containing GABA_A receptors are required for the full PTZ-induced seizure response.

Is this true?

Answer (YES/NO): YES